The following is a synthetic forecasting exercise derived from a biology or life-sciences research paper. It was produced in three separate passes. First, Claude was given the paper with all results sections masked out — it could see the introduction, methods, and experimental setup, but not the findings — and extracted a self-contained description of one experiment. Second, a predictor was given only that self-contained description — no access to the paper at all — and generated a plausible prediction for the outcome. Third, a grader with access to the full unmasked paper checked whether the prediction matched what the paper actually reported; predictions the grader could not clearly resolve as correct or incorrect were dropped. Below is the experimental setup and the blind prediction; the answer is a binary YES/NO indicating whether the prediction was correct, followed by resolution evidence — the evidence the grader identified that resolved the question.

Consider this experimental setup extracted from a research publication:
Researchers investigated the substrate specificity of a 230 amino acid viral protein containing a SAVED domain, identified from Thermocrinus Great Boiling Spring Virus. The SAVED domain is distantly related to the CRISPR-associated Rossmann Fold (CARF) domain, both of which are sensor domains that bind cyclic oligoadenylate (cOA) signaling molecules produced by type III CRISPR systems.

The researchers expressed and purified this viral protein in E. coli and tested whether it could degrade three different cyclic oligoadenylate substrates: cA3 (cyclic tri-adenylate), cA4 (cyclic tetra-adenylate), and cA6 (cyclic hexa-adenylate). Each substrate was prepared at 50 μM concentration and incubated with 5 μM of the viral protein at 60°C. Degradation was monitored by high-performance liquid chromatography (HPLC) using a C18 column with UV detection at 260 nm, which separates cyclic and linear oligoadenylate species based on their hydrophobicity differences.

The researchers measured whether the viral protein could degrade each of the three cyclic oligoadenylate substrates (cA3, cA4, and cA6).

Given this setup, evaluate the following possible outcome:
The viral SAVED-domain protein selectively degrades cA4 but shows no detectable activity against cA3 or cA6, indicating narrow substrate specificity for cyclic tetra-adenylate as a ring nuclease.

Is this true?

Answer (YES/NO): NO